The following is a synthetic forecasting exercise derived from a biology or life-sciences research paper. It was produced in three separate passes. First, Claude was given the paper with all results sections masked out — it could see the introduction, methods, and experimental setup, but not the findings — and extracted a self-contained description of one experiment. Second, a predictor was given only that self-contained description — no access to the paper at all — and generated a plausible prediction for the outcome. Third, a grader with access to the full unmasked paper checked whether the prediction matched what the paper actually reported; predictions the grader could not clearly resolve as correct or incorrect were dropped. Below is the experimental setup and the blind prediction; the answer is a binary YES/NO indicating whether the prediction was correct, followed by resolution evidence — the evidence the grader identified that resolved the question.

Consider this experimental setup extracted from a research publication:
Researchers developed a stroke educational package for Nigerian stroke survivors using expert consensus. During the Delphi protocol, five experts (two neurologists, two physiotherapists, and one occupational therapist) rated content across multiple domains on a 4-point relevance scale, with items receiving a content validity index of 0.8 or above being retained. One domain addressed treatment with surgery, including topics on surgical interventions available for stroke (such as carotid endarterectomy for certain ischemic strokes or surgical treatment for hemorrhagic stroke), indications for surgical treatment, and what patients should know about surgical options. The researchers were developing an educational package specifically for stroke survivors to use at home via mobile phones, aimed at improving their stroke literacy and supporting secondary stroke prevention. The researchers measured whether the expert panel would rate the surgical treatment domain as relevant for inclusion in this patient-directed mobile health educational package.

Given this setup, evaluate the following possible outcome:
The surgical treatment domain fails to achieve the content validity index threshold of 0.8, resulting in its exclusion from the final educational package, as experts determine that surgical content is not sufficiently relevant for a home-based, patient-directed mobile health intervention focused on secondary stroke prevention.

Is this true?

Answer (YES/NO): YES